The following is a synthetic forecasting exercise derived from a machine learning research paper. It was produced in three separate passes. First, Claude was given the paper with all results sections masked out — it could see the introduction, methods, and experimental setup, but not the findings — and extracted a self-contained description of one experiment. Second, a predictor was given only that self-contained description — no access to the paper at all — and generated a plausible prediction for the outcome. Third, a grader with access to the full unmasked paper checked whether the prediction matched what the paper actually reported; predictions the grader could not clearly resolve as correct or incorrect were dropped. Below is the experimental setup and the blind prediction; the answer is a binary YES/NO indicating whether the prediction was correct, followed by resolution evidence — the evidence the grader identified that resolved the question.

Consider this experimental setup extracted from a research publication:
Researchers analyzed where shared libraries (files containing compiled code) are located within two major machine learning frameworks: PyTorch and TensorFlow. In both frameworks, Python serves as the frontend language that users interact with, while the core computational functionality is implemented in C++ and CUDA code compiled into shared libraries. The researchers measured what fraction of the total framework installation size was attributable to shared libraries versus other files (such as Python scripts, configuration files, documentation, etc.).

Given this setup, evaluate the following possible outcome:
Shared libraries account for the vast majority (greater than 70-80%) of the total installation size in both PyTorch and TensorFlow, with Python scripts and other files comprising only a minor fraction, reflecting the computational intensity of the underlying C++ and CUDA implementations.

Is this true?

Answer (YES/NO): YES